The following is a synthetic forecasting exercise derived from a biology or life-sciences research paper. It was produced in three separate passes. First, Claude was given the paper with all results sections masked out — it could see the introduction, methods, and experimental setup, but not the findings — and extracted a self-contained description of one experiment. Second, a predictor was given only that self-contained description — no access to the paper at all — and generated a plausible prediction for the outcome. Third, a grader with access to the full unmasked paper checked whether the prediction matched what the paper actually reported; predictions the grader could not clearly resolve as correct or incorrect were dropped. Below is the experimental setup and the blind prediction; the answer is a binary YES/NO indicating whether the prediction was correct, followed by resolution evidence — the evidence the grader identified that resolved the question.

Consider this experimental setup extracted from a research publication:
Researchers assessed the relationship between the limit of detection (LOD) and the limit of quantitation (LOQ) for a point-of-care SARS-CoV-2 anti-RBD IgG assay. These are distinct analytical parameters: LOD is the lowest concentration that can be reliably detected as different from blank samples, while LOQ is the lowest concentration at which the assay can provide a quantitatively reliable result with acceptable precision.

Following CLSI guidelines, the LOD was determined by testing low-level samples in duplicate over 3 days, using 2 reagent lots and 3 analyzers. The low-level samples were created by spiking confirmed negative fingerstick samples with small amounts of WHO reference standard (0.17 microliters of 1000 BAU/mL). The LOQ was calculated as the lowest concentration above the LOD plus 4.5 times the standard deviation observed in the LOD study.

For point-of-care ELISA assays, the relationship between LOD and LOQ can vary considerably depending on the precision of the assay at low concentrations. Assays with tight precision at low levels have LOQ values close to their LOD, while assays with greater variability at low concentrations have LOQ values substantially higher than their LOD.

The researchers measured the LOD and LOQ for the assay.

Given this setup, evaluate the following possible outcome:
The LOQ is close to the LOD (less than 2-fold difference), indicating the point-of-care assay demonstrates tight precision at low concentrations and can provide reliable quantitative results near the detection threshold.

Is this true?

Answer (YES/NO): NO